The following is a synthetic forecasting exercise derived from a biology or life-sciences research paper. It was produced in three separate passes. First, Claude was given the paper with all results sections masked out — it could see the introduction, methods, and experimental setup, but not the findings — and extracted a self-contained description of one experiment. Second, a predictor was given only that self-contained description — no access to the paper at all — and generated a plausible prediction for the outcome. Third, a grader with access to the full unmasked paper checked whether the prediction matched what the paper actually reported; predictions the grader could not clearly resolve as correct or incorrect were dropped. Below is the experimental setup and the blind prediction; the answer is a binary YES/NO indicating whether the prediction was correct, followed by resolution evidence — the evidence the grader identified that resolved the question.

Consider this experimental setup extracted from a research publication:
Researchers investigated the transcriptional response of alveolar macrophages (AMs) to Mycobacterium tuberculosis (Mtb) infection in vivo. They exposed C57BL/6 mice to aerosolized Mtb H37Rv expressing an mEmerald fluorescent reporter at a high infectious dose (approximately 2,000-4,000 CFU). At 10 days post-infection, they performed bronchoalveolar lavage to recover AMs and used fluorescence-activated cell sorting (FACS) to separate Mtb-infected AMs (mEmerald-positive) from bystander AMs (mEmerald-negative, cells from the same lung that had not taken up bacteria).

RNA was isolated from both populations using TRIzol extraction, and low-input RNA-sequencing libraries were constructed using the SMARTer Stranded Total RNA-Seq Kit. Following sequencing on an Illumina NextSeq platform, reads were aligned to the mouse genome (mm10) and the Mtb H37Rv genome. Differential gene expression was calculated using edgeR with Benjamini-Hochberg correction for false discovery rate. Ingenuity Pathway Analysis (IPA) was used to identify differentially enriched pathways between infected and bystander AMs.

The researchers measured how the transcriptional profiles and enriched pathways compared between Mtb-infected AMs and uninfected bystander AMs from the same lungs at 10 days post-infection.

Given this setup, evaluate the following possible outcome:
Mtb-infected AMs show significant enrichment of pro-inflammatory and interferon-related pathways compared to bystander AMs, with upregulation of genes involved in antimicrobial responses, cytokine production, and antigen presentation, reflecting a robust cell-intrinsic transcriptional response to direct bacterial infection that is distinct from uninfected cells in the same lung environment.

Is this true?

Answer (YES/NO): NO